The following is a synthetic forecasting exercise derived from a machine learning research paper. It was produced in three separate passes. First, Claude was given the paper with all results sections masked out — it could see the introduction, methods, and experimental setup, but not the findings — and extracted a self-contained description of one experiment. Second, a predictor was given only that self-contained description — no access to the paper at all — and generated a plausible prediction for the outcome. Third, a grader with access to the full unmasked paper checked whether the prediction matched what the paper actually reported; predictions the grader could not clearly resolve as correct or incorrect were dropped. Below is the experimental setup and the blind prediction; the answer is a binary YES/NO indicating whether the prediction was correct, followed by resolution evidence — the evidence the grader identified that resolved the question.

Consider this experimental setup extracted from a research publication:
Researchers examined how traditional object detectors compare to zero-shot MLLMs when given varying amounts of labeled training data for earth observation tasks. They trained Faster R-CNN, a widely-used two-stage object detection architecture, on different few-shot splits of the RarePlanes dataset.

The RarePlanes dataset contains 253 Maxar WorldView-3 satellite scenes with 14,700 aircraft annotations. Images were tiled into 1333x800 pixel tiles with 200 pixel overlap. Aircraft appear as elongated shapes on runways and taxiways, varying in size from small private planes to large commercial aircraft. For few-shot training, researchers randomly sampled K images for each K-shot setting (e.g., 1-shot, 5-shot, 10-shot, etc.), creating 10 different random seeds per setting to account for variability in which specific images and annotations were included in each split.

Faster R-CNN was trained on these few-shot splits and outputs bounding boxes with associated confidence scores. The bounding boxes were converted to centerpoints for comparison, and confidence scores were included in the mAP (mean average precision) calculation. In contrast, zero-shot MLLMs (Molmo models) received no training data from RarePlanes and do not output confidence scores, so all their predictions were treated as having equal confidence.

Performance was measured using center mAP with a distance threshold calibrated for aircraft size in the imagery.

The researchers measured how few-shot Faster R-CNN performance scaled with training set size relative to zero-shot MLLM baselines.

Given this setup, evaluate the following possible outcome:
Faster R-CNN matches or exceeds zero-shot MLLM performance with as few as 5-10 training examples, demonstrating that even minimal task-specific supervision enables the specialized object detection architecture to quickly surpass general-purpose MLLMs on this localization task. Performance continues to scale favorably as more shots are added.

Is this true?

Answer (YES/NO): NO